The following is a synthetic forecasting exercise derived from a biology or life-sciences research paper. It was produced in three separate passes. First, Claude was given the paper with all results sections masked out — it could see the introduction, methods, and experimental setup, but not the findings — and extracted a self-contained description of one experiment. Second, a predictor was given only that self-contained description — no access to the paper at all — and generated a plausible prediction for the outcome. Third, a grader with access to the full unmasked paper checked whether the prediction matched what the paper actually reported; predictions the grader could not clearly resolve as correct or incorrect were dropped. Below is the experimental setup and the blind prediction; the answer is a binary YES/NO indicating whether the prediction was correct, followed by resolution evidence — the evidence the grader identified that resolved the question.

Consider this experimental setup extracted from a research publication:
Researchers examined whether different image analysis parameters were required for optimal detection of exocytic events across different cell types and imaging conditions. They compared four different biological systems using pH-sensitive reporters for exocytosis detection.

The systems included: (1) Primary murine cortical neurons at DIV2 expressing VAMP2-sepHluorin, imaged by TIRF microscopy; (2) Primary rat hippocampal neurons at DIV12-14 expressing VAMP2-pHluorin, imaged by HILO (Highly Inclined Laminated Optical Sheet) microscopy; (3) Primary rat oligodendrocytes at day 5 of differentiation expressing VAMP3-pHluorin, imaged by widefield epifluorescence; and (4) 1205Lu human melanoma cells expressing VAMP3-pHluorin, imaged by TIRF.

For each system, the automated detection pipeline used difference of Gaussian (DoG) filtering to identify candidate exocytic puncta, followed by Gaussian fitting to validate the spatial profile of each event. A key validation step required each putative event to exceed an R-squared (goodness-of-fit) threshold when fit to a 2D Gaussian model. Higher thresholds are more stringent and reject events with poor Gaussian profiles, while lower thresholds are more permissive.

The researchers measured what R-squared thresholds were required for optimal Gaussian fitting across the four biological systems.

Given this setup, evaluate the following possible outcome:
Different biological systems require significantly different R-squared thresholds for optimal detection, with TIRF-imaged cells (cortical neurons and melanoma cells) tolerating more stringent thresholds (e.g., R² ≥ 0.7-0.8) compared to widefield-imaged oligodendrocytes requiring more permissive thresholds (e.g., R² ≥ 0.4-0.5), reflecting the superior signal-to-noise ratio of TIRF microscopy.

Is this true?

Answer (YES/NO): NO